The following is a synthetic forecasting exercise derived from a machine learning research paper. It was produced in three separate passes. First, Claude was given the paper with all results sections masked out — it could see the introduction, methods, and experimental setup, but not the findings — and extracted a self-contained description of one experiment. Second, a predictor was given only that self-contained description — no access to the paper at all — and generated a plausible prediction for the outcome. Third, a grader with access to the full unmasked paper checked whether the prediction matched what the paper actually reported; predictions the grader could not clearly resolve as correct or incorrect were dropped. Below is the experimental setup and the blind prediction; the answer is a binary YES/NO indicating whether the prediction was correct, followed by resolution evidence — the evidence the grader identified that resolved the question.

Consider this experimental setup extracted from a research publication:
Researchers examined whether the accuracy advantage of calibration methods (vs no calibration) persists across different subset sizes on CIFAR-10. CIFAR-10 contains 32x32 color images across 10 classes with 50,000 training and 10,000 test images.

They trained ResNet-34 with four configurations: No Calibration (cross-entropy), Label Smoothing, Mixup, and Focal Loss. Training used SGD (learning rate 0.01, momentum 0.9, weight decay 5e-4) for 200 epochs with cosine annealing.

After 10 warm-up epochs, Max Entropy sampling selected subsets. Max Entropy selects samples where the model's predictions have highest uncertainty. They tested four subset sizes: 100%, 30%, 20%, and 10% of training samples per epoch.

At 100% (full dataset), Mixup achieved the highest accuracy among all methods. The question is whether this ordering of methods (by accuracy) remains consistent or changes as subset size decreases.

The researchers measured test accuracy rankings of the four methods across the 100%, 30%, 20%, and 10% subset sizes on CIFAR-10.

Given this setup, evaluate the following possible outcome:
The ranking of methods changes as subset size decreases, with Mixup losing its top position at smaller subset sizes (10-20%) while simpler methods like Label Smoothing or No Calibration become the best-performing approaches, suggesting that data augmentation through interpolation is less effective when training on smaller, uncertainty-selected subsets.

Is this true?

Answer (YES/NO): YES